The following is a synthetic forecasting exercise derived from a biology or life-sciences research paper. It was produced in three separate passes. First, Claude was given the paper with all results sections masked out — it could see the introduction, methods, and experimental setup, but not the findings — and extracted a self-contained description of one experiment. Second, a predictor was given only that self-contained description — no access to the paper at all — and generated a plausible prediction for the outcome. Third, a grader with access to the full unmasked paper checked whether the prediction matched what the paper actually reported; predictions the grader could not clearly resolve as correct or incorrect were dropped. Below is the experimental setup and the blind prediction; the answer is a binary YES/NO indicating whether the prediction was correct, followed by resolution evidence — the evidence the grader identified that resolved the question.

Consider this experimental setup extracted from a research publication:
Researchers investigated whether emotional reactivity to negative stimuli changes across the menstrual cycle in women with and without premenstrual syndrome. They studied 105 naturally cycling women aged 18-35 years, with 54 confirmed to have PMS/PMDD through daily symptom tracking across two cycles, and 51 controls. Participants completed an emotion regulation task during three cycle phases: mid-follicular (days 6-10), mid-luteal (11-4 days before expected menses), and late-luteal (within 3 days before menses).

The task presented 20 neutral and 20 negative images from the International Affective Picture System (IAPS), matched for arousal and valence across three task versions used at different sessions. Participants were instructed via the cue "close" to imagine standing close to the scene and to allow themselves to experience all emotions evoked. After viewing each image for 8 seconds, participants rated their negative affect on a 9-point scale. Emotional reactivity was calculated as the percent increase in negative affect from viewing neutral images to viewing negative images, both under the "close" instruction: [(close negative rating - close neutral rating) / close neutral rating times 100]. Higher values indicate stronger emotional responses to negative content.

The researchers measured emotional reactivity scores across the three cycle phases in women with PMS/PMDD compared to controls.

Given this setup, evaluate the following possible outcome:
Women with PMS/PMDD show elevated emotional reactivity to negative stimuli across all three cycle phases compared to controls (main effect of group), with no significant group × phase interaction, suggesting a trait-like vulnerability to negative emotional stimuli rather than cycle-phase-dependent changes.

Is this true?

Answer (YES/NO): NO